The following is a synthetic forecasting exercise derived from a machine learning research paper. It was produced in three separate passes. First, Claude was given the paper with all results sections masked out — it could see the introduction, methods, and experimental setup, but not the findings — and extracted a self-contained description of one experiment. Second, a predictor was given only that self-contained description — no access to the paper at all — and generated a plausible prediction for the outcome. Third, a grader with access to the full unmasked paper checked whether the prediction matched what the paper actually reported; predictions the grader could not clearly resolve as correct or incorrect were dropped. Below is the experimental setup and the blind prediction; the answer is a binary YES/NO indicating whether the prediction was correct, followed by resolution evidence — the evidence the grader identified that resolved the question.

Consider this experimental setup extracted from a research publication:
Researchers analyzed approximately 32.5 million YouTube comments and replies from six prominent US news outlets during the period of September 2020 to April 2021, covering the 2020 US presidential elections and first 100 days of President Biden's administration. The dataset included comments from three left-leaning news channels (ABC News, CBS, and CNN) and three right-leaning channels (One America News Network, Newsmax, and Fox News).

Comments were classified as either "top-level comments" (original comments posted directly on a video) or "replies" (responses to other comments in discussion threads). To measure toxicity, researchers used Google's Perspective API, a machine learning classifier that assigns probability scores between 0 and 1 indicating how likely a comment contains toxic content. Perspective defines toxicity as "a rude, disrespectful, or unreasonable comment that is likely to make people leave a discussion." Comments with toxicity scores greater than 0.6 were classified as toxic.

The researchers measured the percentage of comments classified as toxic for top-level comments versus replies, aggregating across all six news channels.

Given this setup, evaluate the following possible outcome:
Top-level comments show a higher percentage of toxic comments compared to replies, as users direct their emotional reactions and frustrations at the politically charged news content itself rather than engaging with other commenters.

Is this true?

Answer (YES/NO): YES